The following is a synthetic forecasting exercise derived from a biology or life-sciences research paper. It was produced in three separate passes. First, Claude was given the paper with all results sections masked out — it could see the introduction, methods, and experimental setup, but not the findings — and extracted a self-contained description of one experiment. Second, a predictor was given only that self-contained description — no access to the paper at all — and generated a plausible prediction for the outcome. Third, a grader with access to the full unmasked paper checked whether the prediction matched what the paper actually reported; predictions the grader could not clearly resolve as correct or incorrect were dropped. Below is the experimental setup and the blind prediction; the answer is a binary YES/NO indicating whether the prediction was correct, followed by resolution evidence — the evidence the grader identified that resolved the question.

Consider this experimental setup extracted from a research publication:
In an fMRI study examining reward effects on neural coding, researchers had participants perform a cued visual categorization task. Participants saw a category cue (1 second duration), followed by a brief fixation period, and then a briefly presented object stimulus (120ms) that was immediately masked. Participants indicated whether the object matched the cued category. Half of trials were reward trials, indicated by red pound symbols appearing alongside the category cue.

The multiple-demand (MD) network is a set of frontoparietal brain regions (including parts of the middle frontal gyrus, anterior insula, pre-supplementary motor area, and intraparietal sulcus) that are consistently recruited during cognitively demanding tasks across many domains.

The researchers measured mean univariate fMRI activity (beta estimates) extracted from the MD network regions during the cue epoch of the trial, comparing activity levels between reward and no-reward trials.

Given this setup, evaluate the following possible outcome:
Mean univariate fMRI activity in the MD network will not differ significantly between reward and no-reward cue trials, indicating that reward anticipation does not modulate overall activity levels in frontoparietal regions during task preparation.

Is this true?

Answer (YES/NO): NO